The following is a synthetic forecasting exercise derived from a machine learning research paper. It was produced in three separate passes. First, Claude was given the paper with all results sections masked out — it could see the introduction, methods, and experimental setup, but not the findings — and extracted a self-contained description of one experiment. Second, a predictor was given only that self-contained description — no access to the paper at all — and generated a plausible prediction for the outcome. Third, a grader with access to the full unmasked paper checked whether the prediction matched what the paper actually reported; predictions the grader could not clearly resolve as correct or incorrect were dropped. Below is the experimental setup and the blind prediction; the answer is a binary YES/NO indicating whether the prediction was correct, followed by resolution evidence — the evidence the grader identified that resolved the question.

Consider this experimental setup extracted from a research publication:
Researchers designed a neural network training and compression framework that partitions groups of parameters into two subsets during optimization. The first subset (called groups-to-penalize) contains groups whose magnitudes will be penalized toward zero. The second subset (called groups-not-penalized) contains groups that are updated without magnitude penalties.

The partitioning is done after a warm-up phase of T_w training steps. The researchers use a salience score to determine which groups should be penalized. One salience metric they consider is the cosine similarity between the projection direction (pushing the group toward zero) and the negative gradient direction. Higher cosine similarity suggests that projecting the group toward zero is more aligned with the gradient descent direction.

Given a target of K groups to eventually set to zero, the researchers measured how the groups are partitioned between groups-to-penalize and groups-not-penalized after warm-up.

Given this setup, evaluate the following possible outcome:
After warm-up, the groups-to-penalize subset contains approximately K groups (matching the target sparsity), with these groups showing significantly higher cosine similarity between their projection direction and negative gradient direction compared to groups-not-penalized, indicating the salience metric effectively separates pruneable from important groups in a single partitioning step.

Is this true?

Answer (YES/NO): YES